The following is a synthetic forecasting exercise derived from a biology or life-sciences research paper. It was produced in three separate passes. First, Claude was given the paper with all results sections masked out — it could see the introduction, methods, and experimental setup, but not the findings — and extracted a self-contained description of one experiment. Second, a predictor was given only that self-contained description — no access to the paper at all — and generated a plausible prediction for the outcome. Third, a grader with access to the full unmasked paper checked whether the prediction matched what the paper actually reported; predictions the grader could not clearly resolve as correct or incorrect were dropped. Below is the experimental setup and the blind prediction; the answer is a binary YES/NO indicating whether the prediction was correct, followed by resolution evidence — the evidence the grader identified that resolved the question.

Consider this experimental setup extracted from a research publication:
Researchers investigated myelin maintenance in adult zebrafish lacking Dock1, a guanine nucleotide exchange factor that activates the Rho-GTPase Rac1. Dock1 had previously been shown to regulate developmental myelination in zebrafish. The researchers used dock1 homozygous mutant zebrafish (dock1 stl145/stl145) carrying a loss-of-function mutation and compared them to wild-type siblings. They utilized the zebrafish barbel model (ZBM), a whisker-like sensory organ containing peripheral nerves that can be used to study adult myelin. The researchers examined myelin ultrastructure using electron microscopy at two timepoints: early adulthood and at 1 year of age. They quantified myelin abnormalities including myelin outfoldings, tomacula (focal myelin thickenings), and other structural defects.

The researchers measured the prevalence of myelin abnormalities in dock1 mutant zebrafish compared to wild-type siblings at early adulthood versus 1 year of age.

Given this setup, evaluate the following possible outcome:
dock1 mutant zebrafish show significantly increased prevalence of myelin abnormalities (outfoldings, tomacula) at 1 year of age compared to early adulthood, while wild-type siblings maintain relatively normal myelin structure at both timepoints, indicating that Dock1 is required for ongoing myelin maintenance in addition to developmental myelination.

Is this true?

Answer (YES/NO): YES